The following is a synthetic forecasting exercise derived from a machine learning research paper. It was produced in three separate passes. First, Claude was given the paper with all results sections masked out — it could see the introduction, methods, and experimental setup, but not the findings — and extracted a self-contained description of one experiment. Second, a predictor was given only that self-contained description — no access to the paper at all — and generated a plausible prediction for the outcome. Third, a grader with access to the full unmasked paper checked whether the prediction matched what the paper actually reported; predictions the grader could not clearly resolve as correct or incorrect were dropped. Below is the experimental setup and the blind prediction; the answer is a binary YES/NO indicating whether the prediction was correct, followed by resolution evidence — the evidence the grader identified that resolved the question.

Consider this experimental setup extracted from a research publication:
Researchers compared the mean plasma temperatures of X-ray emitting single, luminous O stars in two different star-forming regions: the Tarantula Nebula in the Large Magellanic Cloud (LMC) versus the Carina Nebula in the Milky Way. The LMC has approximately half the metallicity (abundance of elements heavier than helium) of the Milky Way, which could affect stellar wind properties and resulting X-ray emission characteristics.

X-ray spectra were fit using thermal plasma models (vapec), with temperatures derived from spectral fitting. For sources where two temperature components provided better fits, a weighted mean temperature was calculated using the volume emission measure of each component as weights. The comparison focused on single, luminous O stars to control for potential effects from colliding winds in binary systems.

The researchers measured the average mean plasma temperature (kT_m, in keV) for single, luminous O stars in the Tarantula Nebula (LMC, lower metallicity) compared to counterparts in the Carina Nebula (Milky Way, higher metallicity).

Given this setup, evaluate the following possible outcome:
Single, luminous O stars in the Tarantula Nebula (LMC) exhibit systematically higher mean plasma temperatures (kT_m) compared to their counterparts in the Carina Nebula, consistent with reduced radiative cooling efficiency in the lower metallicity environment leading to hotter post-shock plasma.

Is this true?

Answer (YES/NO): YES